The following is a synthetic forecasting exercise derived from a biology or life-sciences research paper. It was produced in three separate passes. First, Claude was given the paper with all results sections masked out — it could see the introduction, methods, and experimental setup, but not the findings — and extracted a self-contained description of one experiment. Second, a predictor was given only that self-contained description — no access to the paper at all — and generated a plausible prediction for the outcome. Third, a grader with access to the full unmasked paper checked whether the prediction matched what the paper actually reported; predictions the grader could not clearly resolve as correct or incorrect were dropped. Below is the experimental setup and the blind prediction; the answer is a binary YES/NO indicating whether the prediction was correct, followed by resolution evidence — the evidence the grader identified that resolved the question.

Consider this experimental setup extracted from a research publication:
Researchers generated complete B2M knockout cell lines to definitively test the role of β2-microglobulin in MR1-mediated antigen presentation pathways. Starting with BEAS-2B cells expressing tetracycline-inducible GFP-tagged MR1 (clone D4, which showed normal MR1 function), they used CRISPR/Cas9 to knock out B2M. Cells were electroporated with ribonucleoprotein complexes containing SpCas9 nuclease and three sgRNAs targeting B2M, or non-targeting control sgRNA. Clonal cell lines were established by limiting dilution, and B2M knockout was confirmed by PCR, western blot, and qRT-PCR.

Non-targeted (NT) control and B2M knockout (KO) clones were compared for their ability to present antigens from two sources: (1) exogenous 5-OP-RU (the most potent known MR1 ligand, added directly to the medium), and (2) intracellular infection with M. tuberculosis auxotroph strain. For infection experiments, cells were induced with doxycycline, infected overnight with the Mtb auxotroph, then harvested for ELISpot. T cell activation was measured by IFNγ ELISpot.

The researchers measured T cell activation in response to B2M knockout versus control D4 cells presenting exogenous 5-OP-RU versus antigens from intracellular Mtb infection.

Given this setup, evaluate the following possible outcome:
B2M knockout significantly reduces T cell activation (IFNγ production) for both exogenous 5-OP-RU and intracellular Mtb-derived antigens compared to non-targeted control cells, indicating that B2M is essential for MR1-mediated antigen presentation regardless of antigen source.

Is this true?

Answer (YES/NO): YES